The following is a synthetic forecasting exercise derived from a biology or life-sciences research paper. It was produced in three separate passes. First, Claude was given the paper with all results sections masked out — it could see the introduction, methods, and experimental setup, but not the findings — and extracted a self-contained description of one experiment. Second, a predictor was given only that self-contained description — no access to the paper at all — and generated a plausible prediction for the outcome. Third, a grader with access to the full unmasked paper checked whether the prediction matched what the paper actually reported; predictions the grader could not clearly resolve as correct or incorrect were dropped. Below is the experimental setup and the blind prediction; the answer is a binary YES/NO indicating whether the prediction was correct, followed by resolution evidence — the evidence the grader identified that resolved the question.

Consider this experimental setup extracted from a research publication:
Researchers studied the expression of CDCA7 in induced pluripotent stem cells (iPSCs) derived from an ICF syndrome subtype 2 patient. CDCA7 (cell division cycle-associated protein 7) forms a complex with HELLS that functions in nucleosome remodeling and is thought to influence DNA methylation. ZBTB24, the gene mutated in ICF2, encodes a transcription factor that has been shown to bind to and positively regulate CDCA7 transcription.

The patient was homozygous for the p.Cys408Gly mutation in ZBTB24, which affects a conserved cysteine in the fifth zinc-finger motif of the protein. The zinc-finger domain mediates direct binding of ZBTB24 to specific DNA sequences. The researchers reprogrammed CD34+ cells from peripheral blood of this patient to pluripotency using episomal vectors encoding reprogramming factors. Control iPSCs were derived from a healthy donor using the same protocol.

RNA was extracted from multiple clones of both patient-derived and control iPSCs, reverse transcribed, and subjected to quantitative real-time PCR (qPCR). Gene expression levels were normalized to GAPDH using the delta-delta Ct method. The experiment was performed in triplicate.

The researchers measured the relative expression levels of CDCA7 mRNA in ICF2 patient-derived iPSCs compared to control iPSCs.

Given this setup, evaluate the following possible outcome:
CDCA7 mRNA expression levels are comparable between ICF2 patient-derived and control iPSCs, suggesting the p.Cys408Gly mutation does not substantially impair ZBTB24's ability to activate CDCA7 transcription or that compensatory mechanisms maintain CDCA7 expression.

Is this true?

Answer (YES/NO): NO